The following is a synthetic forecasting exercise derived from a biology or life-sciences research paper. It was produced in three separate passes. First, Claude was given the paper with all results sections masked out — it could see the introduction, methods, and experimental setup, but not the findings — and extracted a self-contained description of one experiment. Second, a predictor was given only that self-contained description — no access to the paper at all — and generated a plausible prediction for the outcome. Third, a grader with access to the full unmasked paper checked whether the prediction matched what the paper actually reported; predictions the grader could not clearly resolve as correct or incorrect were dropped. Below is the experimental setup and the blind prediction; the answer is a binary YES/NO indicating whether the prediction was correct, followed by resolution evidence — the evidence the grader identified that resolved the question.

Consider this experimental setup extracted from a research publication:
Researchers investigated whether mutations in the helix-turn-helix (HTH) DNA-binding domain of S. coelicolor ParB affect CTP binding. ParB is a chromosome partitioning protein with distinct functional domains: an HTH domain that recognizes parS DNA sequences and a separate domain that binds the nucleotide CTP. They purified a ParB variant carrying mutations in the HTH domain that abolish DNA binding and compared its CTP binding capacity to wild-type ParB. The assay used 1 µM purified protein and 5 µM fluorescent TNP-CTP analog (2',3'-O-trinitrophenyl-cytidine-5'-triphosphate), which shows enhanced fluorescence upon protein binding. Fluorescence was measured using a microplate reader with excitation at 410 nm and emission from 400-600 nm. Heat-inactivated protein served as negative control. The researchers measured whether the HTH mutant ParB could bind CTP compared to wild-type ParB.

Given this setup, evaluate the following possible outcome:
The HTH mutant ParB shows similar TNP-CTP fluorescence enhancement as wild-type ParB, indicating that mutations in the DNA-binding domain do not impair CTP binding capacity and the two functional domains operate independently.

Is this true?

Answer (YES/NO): YES